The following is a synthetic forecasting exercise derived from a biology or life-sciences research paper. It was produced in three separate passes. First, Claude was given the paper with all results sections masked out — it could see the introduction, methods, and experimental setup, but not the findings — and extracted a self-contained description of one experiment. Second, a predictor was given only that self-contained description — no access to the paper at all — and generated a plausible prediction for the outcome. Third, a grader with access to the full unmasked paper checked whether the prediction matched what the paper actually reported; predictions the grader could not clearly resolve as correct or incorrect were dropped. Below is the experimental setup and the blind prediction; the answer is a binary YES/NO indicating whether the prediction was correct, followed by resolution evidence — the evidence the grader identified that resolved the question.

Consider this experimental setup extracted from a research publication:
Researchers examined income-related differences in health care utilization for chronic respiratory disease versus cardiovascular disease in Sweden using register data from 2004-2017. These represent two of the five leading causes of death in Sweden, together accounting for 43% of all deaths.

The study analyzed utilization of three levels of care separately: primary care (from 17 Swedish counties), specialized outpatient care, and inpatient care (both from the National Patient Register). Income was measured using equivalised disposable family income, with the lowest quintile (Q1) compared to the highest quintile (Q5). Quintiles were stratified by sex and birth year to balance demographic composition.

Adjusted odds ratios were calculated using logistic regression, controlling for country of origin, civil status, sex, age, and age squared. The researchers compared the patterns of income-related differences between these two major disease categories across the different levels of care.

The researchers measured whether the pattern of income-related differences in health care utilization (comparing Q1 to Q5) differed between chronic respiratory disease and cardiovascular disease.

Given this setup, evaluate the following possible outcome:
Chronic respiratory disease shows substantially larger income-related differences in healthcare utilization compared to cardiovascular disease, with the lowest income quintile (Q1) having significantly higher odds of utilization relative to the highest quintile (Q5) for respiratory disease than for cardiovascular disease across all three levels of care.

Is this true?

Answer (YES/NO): NO